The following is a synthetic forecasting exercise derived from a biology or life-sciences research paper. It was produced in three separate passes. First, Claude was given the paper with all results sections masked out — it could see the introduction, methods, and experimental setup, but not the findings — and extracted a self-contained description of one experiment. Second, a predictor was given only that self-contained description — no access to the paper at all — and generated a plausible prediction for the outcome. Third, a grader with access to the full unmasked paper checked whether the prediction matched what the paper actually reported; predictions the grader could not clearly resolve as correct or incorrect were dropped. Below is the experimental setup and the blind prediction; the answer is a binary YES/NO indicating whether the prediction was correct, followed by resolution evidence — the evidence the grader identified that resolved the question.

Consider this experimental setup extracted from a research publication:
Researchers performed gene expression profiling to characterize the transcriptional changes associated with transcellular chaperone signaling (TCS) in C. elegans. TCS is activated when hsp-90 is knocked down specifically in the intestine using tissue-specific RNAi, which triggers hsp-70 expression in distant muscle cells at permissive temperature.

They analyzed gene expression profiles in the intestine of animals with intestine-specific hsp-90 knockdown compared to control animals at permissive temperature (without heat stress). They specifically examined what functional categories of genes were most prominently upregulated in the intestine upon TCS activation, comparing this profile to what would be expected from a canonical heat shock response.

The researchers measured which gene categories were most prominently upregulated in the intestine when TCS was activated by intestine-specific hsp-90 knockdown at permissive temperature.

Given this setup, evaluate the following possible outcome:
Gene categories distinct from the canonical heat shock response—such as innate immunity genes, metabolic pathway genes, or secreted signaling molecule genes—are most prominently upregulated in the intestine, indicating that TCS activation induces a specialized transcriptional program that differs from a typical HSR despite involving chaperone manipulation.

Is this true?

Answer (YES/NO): YES